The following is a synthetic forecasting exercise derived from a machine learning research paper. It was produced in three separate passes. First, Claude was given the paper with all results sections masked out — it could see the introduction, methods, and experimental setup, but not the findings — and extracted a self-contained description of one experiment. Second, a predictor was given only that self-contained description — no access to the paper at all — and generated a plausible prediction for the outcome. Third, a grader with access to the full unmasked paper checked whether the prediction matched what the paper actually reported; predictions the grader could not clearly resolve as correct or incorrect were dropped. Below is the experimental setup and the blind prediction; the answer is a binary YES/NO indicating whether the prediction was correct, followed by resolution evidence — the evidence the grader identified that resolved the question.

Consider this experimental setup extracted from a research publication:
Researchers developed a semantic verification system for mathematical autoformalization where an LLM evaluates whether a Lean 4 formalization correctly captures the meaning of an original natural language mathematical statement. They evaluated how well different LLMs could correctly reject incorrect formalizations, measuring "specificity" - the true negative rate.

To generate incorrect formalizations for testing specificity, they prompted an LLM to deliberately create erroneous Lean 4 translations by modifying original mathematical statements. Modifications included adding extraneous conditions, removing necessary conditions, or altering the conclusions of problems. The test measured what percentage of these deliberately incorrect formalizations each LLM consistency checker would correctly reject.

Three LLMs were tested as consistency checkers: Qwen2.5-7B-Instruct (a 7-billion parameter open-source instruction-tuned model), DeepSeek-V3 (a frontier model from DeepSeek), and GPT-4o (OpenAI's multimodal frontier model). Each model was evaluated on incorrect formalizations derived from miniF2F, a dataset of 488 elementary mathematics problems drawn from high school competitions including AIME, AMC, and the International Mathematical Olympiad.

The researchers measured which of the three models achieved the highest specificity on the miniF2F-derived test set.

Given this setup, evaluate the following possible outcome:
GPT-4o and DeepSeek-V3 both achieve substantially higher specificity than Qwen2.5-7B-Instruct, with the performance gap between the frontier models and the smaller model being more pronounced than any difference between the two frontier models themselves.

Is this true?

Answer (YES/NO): YES